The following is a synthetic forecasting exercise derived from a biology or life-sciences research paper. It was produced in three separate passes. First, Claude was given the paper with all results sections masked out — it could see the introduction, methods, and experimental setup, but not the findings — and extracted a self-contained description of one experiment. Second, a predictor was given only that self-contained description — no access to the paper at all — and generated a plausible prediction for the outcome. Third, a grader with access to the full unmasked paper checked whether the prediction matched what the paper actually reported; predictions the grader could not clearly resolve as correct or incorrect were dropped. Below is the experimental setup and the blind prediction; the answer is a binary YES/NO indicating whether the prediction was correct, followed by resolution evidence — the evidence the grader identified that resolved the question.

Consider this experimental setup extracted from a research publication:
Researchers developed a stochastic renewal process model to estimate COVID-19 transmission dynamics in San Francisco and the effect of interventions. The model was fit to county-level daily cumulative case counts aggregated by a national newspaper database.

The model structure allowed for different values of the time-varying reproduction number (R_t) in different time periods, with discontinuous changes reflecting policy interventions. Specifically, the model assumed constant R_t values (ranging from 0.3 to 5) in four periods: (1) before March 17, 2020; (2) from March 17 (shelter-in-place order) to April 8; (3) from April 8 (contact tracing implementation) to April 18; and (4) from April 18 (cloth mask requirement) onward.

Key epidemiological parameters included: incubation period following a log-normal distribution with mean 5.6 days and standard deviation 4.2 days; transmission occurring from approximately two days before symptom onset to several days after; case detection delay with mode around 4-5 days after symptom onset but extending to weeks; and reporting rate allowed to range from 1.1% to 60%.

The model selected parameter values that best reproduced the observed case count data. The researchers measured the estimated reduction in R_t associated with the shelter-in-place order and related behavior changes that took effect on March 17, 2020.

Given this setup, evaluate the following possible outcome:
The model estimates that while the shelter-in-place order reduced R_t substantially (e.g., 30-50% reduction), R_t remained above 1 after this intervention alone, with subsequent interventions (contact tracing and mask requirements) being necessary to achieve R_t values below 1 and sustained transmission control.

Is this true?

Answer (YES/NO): NO